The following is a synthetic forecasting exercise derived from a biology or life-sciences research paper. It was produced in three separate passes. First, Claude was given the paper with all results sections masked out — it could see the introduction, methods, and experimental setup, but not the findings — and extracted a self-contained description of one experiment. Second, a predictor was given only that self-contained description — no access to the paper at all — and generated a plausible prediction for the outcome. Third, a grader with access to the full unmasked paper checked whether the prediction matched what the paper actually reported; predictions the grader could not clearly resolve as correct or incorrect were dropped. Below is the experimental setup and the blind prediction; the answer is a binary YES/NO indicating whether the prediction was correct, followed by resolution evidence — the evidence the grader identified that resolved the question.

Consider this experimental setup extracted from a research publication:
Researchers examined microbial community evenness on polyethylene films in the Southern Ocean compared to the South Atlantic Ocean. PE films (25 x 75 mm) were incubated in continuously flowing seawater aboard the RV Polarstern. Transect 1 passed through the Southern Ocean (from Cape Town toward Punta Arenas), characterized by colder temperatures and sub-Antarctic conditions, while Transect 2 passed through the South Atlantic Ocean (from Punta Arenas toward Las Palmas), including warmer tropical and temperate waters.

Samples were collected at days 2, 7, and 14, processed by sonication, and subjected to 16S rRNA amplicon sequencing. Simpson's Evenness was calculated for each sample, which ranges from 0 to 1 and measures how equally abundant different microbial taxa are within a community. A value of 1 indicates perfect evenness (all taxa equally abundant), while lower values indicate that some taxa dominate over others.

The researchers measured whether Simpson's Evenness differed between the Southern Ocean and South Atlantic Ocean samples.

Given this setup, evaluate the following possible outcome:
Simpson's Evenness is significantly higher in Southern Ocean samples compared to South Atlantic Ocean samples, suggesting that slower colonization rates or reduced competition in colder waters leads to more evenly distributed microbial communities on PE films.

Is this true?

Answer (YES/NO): YES